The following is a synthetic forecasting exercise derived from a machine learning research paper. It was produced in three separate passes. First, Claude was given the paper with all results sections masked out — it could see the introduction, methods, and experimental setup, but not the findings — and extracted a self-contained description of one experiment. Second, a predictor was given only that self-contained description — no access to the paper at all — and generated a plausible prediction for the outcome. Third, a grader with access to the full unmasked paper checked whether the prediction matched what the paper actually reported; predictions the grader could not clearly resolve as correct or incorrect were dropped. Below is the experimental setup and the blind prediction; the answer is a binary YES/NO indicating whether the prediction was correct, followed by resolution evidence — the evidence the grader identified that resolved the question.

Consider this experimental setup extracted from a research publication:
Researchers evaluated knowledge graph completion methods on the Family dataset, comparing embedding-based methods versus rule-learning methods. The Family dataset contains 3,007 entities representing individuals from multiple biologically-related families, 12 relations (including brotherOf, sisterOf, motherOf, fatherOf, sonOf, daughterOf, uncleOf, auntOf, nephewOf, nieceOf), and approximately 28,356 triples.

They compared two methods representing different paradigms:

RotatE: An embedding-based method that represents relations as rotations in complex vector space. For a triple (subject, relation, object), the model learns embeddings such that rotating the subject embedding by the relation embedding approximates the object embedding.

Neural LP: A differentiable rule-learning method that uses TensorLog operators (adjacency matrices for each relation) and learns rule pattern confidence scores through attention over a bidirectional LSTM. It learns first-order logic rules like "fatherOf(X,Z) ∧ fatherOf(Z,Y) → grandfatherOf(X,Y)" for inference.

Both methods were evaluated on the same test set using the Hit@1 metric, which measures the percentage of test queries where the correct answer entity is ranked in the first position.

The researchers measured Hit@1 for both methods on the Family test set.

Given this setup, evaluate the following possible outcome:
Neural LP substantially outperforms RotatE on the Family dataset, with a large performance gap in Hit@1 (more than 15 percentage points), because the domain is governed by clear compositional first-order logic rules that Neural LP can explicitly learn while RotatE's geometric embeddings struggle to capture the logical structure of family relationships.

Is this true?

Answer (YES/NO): NO